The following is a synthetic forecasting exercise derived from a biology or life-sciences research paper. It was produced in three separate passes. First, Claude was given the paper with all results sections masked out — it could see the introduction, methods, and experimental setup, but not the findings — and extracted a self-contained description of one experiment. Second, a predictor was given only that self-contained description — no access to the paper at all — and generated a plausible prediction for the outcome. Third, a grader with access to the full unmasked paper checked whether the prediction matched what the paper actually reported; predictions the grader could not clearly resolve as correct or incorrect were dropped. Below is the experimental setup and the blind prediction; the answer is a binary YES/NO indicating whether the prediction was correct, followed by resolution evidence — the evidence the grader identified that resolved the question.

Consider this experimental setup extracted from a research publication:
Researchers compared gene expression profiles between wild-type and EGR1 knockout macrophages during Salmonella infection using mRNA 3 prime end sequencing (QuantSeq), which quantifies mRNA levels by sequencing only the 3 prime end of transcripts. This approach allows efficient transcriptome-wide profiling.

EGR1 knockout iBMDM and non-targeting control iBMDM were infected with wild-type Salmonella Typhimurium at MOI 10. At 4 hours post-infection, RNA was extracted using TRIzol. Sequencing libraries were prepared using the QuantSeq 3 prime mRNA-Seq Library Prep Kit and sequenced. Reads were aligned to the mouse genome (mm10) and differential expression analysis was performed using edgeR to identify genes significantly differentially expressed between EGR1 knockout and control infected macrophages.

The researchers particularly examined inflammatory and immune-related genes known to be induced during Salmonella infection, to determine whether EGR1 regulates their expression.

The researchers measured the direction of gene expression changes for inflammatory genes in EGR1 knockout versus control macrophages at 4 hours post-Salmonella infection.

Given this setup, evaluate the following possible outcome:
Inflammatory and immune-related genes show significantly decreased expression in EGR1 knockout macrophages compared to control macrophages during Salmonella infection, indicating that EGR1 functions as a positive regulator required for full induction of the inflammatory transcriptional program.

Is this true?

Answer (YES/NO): NO